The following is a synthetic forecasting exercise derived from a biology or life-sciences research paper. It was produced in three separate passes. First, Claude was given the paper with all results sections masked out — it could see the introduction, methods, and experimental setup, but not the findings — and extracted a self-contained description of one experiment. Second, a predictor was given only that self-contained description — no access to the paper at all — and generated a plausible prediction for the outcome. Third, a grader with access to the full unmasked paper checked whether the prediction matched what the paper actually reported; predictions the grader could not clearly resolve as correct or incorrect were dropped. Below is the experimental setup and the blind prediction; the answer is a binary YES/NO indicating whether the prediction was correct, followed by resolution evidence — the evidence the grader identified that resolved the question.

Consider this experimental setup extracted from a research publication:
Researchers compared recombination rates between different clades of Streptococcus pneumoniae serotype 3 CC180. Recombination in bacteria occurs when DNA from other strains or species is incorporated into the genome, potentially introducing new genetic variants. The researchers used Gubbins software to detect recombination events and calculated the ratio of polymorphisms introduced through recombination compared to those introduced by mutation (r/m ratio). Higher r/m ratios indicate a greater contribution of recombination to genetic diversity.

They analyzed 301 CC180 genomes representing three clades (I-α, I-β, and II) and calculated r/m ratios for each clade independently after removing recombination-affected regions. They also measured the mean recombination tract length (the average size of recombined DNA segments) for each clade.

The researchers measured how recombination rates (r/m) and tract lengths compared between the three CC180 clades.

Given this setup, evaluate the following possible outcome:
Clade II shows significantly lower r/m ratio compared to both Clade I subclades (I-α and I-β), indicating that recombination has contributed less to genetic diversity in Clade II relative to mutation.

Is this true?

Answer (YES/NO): NO